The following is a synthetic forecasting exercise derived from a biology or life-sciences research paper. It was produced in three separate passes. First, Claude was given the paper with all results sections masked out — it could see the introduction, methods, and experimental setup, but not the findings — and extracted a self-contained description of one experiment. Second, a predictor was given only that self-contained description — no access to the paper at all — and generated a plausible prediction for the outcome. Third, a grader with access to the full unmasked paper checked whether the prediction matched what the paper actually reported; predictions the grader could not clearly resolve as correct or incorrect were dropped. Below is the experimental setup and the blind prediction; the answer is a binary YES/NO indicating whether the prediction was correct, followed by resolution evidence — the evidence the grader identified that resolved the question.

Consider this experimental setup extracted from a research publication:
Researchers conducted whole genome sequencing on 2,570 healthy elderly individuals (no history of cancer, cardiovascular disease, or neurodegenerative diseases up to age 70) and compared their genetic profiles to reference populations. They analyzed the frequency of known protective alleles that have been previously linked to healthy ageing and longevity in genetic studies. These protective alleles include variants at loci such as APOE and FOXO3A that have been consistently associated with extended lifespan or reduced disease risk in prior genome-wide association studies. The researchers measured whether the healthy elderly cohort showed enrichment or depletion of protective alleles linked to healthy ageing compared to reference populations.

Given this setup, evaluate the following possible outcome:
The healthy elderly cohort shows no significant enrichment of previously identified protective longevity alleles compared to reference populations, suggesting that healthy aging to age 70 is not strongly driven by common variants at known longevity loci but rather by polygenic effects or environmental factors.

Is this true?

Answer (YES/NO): NO